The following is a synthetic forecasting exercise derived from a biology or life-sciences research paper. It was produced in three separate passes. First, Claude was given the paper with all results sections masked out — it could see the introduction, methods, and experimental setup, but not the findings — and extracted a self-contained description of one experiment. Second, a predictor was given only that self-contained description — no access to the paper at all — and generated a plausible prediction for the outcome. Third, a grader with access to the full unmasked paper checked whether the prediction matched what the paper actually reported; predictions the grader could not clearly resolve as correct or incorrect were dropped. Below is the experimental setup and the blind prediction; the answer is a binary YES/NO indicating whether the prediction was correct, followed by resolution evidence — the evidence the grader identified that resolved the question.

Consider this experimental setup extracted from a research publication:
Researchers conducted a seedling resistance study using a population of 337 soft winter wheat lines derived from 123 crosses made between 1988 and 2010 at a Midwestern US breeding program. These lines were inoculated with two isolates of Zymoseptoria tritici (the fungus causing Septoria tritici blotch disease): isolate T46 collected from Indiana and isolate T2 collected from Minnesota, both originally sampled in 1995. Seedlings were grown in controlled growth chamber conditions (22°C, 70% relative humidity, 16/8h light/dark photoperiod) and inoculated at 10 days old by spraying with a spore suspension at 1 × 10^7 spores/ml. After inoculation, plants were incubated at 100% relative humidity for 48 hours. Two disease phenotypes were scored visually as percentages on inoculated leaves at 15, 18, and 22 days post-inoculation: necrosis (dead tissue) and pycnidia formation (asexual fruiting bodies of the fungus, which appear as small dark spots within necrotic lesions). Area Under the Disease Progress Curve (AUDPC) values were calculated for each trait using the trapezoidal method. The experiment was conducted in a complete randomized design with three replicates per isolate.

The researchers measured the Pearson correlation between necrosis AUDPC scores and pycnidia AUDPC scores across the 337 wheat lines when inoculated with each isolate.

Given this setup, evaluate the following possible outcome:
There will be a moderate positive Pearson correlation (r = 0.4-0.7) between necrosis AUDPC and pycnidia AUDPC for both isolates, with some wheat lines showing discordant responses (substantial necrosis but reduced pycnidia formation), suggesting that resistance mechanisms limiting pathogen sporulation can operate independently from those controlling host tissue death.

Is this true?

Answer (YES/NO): NO